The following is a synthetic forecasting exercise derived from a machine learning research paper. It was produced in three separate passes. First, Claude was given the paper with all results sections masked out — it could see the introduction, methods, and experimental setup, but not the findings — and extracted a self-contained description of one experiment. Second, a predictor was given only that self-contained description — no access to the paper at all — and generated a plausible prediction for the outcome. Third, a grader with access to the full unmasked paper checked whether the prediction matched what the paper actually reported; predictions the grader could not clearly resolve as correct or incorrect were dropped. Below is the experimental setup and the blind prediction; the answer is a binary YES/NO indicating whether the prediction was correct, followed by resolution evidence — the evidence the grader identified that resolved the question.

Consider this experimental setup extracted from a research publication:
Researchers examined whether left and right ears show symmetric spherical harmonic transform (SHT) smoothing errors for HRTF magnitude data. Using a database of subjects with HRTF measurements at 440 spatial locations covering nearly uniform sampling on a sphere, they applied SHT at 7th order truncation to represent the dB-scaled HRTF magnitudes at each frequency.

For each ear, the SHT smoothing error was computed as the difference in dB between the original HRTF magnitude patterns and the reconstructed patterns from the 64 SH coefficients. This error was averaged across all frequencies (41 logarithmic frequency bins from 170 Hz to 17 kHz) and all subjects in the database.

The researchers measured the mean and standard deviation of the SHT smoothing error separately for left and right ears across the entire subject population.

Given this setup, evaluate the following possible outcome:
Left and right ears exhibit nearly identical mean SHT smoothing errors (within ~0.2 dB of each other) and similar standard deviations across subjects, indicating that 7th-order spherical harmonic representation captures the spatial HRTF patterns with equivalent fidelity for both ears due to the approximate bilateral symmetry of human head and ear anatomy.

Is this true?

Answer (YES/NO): YES